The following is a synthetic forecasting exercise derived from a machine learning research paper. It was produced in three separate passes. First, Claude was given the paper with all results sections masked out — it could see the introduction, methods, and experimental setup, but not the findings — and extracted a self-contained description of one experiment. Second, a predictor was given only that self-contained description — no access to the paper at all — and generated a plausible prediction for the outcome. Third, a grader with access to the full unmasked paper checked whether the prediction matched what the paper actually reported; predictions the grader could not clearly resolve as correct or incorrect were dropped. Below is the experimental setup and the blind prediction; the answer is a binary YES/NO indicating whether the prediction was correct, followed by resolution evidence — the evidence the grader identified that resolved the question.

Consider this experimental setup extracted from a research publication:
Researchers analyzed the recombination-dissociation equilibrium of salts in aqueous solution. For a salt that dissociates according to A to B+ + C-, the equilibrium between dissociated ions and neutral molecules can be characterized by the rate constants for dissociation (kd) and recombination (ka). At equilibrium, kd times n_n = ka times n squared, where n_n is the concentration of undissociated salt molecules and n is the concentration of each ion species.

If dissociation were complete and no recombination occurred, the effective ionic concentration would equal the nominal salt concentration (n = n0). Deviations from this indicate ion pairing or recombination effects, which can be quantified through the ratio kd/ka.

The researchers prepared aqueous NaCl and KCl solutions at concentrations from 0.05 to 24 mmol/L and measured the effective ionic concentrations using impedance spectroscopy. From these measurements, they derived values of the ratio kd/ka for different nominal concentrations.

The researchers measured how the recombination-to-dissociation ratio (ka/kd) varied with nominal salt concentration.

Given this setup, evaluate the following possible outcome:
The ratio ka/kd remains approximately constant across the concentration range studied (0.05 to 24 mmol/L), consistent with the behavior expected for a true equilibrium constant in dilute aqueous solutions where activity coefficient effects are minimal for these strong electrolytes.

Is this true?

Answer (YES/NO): YES